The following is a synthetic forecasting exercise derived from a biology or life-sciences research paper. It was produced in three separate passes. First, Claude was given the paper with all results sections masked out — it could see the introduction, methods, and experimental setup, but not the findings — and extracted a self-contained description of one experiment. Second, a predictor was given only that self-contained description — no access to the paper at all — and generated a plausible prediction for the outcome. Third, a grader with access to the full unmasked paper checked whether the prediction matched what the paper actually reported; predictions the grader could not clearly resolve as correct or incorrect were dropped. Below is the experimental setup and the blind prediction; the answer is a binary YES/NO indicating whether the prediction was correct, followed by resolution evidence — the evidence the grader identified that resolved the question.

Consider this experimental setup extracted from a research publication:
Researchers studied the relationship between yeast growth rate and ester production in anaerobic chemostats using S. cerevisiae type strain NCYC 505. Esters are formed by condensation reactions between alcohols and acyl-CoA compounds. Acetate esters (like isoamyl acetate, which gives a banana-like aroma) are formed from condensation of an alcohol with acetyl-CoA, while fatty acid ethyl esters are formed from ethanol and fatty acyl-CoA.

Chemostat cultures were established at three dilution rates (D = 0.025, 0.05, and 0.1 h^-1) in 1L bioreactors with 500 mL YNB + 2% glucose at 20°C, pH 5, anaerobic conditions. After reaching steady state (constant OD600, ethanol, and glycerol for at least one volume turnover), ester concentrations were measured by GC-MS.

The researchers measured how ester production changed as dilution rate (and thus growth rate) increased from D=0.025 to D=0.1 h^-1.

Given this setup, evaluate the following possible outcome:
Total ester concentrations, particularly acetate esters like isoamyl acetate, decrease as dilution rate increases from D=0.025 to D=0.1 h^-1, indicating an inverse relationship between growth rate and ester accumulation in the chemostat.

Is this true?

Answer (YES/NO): NO